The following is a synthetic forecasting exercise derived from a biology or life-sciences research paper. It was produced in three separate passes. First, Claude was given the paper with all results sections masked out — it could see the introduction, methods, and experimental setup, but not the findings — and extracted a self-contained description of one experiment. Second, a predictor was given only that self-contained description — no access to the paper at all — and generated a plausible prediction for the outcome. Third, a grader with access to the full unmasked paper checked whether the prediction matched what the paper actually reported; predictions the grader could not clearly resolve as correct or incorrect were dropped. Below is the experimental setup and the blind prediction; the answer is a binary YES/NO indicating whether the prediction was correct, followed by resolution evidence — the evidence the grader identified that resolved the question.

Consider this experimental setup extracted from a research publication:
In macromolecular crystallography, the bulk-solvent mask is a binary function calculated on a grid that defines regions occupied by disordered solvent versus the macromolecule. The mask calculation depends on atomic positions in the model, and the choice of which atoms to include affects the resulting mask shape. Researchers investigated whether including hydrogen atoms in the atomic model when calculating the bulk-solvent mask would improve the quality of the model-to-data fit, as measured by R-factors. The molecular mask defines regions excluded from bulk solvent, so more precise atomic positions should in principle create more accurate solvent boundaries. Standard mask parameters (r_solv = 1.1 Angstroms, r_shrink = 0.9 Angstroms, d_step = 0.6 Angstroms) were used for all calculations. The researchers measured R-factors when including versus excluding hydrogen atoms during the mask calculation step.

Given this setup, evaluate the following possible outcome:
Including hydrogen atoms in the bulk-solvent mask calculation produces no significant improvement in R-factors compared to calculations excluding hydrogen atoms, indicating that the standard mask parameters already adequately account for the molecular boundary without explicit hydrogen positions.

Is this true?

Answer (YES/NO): NO